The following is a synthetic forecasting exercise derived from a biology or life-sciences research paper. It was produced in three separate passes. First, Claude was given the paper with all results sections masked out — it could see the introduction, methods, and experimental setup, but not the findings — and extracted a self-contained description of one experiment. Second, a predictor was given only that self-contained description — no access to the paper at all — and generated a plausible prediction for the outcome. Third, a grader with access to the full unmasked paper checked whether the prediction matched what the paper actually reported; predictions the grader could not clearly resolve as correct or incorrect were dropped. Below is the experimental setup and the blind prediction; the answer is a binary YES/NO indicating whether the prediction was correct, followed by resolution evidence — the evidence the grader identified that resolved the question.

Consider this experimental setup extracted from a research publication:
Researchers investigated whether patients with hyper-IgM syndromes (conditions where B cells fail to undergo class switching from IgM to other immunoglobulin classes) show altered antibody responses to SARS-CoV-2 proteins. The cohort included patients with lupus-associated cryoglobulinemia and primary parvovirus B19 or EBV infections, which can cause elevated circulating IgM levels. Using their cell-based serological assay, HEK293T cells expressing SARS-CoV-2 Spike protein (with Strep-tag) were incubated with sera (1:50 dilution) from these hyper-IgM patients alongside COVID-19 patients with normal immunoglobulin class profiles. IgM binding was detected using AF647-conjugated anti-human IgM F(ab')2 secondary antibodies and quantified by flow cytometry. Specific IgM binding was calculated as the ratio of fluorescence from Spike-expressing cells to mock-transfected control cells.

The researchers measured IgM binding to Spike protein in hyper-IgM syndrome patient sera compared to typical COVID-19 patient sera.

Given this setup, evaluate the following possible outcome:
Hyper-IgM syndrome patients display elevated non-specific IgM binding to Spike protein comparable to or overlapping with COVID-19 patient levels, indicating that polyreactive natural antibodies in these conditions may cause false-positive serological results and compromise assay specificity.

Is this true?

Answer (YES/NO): NO